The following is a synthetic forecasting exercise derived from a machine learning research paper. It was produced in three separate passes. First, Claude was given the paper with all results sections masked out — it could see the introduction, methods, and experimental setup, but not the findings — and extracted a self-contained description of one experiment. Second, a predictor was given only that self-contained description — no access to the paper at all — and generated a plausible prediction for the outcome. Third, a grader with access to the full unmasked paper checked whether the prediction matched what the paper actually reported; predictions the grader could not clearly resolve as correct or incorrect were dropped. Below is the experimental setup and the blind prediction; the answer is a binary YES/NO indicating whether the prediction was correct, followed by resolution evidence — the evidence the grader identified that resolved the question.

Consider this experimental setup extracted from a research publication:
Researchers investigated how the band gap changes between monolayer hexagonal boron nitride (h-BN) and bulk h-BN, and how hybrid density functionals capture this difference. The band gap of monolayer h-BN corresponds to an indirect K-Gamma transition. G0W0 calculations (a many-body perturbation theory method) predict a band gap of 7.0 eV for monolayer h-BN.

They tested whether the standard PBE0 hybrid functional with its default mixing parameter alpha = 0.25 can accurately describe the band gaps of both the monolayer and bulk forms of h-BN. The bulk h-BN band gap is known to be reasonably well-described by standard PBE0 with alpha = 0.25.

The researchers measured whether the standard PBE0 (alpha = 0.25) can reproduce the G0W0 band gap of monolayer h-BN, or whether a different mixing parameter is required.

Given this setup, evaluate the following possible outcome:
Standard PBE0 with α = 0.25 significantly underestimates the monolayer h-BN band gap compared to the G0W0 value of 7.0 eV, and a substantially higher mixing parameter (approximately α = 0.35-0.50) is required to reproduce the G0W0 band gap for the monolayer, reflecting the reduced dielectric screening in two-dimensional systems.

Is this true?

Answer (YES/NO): YES